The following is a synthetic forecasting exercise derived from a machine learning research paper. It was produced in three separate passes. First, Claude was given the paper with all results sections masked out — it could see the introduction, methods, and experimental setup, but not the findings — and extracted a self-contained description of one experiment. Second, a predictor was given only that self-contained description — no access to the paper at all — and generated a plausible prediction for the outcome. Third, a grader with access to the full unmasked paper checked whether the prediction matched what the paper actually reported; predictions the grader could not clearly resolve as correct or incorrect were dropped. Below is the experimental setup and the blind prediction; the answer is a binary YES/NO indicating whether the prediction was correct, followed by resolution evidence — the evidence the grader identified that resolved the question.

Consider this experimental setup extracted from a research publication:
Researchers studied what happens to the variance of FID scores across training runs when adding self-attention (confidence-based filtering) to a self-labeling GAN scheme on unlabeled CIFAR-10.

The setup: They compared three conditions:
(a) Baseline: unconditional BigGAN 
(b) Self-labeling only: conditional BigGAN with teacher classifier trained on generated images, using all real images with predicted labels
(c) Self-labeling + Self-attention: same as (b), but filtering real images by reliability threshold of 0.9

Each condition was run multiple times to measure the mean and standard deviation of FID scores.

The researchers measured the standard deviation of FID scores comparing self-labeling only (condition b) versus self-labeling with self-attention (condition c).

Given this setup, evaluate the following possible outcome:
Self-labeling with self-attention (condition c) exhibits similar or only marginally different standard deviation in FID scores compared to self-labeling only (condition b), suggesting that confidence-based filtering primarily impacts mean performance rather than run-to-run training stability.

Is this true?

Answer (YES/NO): NO